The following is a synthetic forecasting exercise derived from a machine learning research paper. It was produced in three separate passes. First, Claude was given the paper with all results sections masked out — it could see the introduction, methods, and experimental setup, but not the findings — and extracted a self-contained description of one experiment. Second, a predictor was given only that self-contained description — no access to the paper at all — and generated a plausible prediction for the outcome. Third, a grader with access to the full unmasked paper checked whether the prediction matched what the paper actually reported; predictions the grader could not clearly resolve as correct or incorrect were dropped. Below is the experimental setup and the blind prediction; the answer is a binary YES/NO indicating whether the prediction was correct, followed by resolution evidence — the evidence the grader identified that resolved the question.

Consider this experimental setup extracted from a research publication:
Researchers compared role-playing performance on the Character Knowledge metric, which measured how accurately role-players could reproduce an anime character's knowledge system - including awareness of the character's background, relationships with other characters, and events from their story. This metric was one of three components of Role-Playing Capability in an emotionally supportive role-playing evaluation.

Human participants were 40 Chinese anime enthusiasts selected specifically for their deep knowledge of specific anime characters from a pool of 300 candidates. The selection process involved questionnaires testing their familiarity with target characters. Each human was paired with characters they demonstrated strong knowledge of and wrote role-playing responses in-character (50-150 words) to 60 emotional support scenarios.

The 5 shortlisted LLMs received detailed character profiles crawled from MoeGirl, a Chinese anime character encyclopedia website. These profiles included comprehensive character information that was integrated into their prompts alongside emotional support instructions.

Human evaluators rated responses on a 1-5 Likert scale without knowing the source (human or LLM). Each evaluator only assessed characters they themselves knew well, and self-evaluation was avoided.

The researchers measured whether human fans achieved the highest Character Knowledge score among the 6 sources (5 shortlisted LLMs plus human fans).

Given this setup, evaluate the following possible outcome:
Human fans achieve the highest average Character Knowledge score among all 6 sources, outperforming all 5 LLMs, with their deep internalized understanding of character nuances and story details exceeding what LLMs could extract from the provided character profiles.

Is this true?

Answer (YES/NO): NO